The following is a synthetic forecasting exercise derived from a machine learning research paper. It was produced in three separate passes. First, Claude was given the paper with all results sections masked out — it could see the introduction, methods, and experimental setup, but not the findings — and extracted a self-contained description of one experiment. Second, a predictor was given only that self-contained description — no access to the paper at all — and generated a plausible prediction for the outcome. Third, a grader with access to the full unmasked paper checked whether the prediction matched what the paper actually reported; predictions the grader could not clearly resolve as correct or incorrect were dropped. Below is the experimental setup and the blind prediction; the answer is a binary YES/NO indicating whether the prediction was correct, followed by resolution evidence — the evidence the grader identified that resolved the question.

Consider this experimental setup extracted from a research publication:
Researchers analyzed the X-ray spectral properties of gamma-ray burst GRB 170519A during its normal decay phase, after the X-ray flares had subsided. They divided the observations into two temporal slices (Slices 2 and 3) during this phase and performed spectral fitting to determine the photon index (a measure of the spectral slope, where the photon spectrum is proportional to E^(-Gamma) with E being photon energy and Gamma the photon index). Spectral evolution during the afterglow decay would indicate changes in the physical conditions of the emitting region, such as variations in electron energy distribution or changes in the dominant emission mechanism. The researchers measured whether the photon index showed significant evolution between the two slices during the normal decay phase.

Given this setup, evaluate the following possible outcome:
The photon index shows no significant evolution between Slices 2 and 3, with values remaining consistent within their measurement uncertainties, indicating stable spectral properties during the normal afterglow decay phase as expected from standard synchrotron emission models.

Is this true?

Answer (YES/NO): NO